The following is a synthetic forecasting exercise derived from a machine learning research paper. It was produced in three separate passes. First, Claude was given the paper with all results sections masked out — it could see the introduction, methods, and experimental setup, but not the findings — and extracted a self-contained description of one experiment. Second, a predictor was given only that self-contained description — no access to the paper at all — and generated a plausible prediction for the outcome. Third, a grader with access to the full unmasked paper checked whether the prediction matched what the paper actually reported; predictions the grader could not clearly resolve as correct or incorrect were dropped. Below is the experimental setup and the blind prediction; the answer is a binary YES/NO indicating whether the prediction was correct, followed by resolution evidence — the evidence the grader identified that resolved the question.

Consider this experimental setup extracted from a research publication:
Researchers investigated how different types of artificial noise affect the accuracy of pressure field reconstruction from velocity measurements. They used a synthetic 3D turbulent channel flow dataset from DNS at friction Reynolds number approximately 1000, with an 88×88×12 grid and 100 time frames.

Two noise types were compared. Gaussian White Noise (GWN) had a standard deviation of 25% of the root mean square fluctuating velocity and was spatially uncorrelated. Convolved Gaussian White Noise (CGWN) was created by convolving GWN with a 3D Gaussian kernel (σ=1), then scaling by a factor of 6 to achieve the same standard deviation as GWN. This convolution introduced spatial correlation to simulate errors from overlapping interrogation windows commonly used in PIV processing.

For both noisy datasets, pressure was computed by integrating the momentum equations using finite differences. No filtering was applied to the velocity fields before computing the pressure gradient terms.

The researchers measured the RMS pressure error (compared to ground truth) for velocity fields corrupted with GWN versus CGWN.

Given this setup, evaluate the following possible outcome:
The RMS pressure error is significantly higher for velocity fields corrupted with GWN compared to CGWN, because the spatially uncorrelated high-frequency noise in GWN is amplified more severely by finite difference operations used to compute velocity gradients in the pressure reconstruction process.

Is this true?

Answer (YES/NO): NO